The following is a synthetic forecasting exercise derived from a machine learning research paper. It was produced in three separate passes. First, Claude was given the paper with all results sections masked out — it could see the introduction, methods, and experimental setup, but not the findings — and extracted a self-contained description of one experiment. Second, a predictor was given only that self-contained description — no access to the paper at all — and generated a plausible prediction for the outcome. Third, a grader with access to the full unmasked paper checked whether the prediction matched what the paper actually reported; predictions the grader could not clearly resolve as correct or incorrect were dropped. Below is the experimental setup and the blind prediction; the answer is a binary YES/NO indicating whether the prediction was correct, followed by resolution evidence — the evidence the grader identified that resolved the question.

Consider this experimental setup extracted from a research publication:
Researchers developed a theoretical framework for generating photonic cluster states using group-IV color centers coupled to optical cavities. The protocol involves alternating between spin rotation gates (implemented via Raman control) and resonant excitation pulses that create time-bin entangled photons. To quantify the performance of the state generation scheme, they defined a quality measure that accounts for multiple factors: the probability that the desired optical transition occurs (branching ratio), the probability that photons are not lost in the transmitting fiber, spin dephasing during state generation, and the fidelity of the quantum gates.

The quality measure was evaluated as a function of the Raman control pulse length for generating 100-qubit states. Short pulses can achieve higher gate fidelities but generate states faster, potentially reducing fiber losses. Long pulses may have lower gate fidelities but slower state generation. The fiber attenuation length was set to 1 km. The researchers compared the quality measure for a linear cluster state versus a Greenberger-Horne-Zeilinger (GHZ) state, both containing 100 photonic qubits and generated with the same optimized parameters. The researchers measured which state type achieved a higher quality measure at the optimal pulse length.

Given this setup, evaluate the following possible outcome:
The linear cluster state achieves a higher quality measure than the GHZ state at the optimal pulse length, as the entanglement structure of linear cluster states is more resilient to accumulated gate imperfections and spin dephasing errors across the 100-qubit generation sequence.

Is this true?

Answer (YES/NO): NO